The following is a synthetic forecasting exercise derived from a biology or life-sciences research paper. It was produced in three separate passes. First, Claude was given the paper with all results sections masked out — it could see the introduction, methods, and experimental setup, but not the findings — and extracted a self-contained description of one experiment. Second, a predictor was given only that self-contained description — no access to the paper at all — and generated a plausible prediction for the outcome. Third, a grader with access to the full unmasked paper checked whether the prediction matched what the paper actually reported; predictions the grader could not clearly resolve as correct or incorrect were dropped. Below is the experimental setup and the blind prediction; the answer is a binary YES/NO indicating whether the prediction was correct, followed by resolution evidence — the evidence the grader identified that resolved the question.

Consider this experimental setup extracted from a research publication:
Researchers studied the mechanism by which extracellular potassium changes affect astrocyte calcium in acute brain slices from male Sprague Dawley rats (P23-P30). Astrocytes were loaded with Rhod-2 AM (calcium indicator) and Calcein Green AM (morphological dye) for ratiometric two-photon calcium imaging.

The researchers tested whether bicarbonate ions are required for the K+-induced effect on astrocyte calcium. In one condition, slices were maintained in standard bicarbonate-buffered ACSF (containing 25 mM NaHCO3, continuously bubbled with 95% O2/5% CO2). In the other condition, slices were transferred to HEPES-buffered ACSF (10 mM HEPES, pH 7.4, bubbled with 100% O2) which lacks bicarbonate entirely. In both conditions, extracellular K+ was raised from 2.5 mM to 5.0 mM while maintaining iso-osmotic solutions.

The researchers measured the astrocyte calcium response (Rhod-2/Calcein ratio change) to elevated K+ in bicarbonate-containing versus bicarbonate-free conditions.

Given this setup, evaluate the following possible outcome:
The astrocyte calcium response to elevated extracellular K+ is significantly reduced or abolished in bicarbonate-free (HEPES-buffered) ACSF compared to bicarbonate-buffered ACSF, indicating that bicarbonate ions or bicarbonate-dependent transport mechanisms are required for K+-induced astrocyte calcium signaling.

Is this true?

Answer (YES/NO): YES